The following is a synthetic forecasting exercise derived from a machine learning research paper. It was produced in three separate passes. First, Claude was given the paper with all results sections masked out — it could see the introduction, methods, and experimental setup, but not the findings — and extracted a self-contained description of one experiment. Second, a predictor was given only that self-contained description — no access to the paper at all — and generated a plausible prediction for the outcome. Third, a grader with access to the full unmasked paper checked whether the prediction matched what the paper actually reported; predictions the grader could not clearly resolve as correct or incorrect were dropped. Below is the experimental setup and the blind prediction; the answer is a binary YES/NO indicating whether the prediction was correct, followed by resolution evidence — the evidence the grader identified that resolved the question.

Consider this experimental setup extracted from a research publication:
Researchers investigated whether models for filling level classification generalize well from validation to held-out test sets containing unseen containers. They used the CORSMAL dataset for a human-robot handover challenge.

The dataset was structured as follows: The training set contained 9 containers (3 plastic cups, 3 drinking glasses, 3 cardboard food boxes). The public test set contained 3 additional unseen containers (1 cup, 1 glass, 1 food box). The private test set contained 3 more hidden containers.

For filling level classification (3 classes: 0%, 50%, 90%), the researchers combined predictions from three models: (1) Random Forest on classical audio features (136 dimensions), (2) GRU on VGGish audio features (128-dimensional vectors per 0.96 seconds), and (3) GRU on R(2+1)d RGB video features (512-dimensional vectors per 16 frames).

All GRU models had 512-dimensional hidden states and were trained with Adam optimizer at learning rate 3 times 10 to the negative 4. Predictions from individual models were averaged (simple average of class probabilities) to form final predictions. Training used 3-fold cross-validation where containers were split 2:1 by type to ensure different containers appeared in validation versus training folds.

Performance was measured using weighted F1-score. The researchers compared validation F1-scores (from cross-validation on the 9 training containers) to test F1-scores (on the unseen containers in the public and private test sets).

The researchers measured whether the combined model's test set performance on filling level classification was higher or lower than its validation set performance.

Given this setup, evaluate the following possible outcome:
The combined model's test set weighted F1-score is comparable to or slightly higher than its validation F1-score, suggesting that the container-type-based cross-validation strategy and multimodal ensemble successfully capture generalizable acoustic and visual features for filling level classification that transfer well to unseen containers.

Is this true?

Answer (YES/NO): YES